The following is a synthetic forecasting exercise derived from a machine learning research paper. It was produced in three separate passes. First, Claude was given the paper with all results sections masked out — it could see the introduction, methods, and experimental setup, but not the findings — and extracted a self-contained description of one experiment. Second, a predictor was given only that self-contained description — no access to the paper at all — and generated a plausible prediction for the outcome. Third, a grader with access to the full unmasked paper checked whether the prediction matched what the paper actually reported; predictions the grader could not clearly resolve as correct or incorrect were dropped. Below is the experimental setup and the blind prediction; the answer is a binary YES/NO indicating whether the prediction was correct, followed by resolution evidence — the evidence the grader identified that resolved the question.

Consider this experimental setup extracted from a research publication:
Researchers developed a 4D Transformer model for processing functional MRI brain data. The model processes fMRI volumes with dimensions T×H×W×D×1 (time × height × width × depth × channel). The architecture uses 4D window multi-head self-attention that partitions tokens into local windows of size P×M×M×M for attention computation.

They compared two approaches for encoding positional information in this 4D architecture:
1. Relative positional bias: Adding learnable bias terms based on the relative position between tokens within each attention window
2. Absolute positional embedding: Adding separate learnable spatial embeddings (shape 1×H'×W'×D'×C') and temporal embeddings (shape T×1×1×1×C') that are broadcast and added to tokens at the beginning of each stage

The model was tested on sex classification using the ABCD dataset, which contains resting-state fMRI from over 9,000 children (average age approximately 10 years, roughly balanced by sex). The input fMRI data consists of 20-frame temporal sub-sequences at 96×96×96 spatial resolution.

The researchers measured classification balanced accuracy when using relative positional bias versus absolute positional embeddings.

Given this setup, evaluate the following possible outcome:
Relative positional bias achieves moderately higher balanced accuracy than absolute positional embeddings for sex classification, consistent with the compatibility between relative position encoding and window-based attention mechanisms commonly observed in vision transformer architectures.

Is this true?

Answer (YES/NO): NO